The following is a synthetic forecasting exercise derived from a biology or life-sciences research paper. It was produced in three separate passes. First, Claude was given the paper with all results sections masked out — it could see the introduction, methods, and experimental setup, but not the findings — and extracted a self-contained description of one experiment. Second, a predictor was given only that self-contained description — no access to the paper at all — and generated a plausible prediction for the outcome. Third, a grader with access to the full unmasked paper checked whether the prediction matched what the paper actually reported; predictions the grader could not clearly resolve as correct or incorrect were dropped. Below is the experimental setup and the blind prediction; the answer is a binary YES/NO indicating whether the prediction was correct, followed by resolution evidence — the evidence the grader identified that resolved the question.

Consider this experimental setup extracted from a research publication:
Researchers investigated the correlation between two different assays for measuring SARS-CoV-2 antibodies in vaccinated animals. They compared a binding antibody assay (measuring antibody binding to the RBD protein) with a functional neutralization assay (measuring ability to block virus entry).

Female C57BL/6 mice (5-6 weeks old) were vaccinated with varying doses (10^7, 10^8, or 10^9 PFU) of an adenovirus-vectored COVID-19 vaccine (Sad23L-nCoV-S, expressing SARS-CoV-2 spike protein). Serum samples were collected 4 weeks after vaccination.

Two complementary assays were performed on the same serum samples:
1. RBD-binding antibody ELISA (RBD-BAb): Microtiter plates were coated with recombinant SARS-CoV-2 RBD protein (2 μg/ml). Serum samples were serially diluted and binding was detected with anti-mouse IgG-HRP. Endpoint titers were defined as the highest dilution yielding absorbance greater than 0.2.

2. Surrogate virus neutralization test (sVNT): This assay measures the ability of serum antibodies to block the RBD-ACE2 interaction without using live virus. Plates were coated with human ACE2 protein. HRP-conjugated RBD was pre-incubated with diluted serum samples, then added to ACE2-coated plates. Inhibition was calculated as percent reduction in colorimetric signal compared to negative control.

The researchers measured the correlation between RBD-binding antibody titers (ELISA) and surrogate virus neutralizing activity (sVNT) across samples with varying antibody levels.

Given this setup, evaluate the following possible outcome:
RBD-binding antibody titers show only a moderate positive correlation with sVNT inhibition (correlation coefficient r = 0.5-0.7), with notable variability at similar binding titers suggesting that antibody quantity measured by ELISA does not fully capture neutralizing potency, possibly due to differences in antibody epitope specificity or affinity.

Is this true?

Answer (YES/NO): NO